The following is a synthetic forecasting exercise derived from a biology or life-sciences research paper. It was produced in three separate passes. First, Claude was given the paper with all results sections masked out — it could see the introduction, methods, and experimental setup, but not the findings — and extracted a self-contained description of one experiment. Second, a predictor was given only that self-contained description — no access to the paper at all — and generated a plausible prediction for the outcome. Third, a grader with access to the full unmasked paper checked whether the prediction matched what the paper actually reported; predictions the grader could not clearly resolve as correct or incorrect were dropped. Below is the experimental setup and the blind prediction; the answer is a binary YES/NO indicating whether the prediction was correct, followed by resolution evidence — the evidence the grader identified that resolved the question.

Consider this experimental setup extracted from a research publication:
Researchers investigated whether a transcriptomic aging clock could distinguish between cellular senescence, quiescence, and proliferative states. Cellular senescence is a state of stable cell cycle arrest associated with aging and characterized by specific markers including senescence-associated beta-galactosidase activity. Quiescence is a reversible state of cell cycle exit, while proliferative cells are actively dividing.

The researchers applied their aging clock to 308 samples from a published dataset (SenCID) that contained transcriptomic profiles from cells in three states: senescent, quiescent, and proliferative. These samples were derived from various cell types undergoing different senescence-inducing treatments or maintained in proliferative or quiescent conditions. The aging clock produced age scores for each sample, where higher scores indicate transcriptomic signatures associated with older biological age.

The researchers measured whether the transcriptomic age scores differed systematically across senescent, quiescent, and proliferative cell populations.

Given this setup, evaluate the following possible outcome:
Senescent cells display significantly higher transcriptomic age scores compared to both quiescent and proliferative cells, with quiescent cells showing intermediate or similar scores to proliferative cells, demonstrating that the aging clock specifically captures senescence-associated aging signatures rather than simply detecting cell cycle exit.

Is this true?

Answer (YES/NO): YES